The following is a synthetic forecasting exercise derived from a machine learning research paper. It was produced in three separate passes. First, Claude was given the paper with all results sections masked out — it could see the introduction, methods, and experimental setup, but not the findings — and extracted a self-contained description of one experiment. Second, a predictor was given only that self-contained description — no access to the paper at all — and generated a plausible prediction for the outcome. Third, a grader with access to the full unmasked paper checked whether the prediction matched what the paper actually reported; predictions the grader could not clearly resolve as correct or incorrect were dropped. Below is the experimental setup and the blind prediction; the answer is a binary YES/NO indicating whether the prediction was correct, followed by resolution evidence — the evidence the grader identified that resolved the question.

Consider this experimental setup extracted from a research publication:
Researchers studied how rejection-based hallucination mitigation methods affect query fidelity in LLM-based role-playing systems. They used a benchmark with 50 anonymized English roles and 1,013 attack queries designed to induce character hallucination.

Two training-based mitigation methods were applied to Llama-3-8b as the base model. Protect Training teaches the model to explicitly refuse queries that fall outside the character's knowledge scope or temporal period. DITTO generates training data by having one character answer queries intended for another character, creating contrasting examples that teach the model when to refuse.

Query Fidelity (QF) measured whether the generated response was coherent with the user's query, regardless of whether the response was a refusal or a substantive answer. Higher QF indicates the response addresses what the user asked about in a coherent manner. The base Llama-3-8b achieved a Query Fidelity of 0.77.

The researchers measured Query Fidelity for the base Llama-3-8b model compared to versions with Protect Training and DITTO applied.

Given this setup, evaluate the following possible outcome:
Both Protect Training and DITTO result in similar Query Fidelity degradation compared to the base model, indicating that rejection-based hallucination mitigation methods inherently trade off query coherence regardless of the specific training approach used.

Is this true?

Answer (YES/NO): NO